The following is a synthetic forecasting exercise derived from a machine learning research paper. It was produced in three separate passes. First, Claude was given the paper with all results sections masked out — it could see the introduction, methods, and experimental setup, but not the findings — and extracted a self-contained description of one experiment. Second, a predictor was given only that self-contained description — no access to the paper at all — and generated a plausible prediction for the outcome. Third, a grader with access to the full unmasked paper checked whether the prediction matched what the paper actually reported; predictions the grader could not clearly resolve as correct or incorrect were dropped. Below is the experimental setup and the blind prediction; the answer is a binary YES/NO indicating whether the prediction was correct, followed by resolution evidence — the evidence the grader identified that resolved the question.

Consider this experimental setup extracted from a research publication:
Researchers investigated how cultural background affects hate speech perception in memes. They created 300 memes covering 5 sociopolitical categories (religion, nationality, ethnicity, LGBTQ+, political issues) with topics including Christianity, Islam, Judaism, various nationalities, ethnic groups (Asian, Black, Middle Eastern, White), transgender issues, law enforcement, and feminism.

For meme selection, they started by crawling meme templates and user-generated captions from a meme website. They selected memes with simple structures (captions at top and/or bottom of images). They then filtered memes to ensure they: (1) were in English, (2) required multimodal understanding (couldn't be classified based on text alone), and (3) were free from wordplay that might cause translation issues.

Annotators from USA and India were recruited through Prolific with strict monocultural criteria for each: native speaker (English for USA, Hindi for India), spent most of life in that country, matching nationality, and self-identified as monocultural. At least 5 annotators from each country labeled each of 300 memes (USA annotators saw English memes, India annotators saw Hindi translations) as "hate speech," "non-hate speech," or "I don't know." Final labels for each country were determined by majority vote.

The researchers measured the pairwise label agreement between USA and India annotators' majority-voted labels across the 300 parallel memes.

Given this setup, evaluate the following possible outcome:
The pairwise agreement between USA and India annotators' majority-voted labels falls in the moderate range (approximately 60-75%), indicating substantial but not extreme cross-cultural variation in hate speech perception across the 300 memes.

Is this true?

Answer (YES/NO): YES